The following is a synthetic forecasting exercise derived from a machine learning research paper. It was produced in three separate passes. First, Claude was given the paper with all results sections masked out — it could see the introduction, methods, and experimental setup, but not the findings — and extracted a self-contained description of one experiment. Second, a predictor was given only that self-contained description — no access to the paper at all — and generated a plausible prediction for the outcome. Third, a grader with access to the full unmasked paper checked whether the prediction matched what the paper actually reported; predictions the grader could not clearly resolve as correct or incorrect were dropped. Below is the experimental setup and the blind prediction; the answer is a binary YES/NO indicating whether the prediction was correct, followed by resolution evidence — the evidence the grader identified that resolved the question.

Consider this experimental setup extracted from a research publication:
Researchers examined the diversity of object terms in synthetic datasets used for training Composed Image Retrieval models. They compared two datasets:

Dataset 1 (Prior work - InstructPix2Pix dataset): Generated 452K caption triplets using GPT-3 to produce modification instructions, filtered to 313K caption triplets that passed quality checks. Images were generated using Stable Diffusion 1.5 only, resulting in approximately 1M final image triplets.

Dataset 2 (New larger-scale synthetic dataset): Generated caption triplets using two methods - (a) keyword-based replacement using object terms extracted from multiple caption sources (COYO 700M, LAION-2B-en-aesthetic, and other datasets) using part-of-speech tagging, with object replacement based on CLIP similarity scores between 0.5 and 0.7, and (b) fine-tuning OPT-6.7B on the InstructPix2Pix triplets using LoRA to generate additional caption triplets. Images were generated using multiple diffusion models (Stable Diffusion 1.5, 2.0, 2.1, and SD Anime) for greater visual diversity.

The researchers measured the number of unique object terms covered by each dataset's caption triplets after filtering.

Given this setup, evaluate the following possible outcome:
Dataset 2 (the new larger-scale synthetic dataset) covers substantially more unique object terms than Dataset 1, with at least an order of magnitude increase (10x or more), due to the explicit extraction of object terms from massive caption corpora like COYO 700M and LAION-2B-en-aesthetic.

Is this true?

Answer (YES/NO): YES